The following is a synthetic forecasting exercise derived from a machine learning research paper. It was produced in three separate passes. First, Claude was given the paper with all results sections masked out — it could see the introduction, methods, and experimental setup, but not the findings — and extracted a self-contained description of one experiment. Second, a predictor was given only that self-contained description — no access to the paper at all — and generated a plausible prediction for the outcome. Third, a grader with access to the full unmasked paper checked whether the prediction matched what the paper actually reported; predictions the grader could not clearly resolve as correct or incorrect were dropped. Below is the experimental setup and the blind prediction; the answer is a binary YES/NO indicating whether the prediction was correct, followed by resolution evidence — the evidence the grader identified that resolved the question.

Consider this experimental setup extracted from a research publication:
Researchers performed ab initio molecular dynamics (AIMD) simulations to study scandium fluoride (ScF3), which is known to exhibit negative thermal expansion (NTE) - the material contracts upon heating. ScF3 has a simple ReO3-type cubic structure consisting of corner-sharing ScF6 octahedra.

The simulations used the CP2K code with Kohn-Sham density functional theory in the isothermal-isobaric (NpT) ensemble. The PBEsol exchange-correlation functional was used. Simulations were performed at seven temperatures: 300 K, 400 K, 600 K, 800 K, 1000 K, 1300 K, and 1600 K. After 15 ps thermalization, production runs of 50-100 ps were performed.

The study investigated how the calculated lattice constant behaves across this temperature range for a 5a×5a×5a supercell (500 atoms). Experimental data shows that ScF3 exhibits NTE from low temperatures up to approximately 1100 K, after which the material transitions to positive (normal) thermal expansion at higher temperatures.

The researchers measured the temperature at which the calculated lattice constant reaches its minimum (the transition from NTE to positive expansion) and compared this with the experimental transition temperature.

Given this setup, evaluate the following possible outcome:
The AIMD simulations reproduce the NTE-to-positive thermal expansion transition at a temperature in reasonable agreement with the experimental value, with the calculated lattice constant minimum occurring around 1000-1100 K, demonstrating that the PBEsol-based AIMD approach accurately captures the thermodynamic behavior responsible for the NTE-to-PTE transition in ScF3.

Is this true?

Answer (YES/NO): YES